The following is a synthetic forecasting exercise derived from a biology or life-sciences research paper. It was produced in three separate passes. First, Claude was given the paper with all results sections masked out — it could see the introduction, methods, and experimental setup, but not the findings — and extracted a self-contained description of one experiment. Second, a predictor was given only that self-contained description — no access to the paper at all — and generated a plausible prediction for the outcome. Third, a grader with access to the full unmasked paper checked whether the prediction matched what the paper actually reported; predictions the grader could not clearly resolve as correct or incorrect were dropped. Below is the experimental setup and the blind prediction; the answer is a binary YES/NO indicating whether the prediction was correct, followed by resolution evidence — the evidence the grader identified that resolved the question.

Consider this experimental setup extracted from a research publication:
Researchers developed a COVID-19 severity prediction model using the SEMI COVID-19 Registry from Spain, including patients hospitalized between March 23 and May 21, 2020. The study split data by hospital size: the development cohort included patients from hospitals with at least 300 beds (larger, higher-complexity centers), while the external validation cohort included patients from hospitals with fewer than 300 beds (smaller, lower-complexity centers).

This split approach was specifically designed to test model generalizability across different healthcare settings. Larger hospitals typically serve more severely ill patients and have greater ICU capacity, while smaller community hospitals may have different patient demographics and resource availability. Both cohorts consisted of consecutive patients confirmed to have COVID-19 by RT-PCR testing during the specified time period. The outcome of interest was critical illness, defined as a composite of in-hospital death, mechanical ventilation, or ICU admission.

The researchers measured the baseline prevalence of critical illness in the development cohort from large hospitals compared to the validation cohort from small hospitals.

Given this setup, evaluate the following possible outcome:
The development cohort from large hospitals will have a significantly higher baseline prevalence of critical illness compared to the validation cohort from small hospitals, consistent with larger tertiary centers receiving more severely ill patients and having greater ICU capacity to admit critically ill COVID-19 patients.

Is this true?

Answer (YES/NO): NO